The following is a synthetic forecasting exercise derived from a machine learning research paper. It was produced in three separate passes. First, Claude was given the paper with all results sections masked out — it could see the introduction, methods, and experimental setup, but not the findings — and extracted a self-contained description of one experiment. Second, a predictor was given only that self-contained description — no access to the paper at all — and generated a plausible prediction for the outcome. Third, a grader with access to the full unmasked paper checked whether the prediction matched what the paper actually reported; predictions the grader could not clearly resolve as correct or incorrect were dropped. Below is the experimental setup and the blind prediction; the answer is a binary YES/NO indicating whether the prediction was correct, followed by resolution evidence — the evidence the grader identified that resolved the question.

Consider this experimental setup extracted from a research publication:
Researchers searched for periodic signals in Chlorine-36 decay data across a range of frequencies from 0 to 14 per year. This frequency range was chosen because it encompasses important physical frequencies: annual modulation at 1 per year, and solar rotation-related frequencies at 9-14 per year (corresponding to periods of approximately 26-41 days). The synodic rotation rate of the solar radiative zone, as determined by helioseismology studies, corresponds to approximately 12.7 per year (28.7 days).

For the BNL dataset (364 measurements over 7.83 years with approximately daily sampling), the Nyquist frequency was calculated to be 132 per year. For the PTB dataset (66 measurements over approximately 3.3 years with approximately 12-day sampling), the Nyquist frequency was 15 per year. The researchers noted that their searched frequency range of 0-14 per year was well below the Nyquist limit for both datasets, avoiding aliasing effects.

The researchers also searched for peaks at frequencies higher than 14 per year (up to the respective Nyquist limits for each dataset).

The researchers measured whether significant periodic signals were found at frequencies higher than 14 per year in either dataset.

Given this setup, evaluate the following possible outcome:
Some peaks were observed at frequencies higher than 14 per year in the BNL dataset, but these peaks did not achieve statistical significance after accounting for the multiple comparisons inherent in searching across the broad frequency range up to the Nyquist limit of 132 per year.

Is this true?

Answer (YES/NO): NO